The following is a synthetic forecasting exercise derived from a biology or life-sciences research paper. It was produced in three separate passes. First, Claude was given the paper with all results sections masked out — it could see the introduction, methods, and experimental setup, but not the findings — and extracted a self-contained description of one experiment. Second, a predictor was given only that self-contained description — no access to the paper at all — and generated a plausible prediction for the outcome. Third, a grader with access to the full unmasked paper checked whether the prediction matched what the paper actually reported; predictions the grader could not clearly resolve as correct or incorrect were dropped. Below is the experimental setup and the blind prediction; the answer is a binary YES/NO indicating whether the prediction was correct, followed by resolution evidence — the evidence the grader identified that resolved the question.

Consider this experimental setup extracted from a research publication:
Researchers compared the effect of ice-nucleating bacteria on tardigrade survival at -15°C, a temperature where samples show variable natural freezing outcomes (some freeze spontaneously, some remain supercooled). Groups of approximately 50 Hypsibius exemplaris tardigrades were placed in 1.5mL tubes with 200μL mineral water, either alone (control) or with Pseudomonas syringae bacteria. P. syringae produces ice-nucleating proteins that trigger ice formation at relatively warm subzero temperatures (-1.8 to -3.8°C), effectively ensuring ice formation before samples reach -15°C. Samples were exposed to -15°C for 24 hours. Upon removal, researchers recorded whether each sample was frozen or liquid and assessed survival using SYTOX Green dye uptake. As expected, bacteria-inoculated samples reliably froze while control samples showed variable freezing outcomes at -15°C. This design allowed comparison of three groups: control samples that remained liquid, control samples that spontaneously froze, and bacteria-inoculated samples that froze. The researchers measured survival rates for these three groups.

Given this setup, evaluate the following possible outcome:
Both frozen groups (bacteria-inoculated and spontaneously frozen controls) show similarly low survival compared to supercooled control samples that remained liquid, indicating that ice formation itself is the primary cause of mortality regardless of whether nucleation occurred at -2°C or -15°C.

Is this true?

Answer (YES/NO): NO